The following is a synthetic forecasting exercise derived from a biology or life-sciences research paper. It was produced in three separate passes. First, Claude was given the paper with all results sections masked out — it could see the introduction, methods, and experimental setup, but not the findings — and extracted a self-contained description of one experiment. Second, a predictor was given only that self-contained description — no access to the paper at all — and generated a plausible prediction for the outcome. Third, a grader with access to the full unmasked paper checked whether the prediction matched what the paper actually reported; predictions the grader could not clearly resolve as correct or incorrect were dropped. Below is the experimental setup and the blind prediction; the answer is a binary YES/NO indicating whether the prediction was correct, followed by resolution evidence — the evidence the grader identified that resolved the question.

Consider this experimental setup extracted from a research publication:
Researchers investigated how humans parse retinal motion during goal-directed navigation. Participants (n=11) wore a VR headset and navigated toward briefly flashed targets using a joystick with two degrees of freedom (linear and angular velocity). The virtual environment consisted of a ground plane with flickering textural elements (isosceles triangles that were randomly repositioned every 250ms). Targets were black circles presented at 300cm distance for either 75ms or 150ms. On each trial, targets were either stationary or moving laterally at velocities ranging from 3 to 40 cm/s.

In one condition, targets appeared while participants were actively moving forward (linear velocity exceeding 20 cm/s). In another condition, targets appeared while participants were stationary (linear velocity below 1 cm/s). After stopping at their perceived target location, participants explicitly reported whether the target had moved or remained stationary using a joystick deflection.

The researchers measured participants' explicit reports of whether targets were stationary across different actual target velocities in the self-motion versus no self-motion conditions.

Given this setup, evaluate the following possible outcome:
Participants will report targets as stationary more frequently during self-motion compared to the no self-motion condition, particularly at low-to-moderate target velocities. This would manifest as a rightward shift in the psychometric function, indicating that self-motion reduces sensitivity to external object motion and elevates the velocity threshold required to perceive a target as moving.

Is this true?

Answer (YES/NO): YES